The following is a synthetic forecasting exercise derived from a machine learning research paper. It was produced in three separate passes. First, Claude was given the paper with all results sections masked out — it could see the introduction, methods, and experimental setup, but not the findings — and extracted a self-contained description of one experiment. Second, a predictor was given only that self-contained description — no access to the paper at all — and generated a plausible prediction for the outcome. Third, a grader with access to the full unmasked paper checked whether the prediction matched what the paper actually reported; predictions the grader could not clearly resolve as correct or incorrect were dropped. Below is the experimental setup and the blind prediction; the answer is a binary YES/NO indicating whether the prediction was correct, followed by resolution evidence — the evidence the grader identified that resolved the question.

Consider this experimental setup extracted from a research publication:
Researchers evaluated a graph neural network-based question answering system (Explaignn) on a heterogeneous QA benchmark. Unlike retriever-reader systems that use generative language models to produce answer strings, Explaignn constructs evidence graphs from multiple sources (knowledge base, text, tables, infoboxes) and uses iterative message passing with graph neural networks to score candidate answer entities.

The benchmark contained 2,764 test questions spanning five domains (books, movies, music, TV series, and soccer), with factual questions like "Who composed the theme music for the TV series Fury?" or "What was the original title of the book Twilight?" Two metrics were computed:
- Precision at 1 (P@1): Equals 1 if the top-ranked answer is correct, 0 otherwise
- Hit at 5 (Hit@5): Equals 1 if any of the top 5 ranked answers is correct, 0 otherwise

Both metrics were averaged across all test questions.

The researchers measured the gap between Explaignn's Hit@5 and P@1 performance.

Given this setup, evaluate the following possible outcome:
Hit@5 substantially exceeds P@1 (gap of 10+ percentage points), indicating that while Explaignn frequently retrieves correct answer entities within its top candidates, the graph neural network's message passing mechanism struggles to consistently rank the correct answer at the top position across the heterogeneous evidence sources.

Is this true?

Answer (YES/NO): YES